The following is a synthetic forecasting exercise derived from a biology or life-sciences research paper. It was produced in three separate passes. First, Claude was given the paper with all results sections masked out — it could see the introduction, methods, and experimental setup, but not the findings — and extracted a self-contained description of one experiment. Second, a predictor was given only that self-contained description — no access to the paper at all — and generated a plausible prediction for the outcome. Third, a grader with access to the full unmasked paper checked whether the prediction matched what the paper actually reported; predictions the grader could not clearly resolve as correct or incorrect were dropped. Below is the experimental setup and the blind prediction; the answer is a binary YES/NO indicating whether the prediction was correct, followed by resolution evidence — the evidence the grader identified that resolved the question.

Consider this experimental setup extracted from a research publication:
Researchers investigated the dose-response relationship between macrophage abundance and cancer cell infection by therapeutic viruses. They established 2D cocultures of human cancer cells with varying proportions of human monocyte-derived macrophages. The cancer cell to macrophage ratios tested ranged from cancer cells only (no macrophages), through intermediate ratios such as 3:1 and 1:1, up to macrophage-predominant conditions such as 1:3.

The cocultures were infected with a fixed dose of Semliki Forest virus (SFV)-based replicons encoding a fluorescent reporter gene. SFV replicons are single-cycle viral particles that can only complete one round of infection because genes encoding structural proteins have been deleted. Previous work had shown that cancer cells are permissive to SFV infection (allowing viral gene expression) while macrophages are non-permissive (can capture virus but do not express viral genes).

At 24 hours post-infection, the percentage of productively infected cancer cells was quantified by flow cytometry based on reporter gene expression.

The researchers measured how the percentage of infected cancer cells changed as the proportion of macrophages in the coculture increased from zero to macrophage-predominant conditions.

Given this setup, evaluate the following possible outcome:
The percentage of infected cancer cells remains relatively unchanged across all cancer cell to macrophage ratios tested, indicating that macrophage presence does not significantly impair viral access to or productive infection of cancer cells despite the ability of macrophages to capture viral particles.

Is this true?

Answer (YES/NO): NO